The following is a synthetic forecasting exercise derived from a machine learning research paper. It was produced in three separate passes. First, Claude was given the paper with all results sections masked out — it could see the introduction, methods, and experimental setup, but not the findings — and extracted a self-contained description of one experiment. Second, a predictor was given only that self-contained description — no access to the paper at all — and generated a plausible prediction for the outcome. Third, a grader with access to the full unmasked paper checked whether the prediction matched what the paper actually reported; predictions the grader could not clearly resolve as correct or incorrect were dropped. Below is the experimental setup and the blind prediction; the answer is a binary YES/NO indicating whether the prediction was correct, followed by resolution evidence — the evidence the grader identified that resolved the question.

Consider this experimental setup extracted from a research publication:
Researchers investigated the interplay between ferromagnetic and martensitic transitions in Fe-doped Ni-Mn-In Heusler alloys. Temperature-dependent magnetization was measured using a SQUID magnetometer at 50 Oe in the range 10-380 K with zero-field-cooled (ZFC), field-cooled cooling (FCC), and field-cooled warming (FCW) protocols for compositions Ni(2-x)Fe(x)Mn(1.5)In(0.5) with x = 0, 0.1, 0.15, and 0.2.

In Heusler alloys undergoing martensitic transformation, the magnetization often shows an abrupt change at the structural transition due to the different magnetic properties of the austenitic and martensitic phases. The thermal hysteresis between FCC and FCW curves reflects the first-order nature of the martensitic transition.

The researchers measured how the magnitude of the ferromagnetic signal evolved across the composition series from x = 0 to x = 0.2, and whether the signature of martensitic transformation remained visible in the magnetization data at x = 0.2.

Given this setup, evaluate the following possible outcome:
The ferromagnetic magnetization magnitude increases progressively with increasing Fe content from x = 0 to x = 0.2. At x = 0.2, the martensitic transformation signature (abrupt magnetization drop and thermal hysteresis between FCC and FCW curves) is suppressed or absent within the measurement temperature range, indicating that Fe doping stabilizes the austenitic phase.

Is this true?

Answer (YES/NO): YES